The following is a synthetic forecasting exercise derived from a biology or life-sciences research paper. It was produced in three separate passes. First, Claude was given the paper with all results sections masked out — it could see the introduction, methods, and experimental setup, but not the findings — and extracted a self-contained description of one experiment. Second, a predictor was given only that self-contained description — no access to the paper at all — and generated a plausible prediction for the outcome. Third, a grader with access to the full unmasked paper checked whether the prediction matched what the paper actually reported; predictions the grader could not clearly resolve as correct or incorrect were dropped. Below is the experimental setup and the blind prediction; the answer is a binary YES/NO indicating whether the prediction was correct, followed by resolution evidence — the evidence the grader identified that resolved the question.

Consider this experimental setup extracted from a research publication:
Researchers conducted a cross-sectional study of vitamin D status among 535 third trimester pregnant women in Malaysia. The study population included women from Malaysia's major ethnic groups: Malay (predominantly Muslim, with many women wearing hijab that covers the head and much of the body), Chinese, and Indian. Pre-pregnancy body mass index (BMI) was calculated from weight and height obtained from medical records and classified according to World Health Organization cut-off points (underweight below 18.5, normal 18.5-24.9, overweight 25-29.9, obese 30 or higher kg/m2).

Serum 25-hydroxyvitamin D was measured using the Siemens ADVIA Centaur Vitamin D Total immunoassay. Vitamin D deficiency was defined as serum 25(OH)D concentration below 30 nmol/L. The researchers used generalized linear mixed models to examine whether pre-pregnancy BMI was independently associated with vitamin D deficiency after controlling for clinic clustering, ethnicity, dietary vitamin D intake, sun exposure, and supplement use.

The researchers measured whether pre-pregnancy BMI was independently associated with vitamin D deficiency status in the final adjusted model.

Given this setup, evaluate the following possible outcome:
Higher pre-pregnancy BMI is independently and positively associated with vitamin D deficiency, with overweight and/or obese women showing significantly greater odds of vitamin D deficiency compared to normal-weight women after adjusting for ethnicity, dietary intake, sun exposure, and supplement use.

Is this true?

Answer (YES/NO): NO